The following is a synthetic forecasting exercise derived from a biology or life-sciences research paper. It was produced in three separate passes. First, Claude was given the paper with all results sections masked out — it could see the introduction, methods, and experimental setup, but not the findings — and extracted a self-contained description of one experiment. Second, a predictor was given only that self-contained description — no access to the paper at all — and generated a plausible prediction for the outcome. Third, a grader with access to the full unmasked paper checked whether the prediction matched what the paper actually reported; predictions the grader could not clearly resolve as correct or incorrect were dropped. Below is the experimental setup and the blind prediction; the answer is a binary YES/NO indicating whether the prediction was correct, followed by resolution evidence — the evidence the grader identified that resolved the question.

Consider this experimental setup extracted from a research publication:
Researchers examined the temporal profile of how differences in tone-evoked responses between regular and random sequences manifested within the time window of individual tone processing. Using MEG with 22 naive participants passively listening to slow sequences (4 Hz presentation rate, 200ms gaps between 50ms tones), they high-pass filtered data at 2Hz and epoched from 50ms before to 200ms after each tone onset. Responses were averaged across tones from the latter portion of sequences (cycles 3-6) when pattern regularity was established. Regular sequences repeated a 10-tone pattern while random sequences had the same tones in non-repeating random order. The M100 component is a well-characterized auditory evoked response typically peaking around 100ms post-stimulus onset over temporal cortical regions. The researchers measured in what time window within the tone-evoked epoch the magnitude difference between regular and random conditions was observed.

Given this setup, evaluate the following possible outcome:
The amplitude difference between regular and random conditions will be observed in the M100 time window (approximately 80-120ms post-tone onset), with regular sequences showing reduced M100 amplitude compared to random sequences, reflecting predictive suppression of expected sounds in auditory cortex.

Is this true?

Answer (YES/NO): NO